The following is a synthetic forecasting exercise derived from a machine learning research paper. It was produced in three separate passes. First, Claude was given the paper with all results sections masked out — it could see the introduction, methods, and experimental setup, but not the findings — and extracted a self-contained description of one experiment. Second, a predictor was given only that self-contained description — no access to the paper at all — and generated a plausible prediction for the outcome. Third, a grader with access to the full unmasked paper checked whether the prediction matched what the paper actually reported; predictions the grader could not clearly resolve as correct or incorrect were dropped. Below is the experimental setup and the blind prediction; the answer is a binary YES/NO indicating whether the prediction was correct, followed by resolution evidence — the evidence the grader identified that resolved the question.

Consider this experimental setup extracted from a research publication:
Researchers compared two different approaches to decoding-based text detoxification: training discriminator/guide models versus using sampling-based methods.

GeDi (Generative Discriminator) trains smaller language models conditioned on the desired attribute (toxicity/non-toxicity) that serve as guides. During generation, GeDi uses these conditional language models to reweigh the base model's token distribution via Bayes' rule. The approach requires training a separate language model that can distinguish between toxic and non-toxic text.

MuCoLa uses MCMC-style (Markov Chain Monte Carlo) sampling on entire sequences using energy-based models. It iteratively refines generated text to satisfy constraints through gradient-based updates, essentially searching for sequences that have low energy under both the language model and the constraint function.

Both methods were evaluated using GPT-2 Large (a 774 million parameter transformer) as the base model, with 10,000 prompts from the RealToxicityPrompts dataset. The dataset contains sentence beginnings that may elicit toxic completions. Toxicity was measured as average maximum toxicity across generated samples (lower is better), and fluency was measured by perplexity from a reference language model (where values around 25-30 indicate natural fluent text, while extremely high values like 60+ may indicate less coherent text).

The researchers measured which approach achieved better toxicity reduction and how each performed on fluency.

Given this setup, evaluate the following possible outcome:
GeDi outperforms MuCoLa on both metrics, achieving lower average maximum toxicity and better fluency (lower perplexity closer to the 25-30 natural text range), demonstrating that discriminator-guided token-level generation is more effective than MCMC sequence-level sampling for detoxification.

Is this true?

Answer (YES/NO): NO